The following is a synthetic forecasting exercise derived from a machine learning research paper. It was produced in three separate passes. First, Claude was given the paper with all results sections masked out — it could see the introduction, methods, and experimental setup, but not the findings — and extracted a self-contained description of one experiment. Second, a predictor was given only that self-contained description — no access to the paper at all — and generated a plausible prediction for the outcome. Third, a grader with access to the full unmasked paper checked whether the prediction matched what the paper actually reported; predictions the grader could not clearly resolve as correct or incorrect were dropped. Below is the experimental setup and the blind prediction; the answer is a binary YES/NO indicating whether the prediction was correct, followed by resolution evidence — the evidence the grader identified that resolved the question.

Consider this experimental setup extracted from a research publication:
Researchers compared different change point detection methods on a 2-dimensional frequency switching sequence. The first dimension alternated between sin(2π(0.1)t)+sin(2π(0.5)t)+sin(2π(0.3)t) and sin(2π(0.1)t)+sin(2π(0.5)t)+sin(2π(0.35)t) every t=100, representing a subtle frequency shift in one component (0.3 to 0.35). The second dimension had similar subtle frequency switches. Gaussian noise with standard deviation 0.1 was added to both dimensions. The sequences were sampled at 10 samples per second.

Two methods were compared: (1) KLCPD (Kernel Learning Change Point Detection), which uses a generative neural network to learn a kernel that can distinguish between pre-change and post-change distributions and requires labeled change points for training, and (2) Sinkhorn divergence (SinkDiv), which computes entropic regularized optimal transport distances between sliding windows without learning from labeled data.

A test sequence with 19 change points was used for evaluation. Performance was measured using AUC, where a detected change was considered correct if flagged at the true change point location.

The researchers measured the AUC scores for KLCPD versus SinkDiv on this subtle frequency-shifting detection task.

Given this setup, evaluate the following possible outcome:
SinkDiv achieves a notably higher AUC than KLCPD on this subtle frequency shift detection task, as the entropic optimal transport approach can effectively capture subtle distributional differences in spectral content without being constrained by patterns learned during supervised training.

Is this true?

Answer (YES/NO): NO